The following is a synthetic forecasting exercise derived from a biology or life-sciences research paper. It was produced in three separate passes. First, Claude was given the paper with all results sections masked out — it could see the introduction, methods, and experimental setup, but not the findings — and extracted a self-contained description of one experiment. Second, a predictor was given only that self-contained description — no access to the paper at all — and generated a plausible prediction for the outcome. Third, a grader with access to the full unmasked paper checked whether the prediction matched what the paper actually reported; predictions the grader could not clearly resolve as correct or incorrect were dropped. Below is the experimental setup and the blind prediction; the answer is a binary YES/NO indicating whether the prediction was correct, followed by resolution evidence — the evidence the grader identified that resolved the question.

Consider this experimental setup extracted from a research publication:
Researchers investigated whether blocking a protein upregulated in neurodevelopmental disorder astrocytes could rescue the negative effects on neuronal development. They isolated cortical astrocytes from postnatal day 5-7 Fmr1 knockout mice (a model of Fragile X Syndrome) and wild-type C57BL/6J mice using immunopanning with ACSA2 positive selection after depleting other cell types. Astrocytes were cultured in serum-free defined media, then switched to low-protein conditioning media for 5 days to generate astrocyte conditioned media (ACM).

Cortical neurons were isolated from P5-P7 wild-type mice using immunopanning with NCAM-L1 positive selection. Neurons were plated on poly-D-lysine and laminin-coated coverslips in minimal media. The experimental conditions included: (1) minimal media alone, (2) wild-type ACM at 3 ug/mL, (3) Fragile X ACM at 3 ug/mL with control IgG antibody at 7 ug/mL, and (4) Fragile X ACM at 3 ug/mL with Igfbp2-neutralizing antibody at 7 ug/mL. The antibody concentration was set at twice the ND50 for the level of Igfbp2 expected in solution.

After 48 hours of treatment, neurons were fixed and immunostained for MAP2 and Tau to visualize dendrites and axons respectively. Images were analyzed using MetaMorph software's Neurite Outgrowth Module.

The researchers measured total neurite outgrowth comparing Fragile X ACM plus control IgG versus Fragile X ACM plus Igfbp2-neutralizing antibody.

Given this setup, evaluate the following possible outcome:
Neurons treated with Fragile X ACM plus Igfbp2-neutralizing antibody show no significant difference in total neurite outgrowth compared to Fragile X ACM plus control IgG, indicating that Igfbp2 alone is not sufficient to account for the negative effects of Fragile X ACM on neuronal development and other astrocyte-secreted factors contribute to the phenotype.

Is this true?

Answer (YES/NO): YES